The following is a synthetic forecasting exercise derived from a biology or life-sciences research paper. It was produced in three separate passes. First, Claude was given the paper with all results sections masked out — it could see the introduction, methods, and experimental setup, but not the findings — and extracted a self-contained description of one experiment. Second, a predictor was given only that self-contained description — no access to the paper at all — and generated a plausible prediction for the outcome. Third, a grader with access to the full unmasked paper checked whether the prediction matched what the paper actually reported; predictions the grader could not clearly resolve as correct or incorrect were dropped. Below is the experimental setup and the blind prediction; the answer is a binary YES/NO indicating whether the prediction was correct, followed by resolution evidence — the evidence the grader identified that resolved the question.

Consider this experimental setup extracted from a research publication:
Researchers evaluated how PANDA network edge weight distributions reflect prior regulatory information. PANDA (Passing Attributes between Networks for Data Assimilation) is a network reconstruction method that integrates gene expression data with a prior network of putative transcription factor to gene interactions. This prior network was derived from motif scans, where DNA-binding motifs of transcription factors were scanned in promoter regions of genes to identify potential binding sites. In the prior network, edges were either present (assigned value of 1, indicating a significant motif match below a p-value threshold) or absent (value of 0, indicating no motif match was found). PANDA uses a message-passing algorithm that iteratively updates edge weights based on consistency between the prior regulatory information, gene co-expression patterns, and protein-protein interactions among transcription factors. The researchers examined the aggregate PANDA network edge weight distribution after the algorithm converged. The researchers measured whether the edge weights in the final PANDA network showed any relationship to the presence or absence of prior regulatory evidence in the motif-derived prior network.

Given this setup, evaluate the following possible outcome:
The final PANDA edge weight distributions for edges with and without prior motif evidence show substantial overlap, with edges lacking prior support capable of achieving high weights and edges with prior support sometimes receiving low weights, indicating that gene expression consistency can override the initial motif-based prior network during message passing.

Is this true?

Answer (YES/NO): NO